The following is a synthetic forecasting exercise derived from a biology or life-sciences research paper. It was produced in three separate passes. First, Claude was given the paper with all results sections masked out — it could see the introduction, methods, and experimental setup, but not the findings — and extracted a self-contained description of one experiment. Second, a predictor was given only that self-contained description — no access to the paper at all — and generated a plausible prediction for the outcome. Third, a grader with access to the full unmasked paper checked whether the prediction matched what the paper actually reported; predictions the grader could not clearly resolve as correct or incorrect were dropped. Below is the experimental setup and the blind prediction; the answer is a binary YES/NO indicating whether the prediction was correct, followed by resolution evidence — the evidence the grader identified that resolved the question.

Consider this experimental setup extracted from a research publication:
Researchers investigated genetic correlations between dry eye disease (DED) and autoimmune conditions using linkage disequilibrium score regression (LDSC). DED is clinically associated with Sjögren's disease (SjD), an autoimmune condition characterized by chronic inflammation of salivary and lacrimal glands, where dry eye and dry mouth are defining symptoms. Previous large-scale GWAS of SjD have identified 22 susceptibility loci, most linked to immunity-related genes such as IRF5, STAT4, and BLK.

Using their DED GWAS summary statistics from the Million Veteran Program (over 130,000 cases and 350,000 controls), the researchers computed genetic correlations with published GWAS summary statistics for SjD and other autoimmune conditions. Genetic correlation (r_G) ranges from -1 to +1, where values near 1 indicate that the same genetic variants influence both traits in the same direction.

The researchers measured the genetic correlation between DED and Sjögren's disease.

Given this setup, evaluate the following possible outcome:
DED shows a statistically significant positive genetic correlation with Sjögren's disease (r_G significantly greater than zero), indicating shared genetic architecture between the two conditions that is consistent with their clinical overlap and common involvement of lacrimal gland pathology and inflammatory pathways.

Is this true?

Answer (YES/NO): YES